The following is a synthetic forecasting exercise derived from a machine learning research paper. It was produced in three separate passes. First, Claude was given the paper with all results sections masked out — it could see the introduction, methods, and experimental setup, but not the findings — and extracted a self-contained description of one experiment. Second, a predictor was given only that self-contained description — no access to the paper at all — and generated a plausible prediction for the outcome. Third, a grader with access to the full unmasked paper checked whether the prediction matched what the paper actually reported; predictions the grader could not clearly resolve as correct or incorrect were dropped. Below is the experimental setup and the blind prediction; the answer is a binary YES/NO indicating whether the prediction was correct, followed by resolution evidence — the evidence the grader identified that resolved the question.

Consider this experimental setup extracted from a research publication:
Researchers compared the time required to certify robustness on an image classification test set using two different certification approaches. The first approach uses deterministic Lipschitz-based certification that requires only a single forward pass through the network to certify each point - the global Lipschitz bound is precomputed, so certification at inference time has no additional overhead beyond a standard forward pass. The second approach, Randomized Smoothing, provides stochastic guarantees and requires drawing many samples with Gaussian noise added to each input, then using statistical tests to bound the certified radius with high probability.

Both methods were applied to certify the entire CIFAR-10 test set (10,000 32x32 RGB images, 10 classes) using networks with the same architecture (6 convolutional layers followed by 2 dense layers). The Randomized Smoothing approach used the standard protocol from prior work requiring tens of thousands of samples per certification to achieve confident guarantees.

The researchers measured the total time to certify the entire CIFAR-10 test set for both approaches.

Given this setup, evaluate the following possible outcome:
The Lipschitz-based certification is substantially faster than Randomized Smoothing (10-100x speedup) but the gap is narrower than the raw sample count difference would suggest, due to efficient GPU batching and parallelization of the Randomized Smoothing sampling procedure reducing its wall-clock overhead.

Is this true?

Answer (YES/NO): NO